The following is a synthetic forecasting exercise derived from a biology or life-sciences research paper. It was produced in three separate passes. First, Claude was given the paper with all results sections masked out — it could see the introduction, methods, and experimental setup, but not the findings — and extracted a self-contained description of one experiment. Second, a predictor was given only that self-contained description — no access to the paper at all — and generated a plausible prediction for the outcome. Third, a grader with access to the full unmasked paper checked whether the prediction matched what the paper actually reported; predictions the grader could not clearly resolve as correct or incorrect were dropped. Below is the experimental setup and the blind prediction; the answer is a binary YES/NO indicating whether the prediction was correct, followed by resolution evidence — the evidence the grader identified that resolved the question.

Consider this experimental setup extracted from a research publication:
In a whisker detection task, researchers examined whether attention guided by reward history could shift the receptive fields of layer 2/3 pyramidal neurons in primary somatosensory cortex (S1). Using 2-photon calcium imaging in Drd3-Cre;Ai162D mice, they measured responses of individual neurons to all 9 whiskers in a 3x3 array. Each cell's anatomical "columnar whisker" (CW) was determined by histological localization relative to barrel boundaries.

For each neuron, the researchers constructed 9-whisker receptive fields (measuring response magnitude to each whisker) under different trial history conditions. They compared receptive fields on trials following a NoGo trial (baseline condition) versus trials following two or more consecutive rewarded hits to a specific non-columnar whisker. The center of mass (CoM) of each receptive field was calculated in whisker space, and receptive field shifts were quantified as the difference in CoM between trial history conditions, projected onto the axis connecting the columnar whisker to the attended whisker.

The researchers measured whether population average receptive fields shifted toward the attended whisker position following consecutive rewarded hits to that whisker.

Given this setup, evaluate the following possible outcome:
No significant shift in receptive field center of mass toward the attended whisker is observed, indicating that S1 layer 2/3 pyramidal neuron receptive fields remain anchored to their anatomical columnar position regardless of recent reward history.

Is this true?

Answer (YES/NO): NO